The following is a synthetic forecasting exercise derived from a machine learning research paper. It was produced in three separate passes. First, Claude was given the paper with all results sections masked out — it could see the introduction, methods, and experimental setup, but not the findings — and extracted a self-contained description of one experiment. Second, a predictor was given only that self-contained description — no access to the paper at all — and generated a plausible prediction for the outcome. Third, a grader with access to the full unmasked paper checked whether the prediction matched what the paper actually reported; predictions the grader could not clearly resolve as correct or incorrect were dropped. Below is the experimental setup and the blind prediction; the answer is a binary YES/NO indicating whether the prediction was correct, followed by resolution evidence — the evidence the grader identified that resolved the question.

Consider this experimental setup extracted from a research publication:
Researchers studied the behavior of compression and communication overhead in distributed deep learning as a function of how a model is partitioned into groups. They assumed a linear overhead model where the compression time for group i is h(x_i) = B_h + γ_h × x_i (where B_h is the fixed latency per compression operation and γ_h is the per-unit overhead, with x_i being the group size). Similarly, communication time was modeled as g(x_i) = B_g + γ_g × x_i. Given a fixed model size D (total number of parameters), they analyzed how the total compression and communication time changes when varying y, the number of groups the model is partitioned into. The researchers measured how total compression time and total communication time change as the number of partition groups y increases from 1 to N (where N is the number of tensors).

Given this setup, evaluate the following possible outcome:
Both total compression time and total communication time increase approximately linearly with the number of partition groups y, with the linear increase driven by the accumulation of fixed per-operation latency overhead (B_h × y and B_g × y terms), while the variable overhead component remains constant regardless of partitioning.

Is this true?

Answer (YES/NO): YES